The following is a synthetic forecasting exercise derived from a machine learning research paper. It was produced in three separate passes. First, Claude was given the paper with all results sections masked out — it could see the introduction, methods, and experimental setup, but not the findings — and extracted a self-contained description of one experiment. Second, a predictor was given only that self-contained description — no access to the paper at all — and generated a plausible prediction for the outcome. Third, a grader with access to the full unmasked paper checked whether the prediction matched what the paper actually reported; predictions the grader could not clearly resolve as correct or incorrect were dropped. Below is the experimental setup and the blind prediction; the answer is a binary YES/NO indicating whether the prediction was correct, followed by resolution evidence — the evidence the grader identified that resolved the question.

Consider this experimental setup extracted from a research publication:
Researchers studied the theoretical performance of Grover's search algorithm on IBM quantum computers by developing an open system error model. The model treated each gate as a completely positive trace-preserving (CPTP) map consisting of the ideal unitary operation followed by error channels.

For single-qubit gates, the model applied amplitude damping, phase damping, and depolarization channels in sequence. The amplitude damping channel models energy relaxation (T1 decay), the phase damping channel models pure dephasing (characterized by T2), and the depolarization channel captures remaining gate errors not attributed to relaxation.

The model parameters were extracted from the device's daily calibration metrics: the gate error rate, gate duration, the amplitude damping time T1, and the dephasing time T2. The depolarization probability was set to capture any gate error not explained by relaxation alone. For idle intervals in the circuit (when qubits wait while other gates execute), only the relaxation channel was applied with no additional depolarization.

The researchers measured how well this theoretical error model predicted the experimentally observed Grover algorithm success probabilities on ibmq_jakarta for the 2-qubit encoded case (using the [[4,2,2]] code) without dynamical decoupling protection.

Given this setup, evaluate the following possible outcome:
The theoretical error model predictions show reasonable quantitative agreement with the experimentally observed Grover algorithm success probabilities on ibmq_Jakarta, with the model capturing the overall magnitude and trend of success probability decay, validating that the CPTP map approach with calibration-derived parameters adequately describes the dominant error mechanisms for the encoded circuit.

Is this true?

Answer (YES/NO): NO